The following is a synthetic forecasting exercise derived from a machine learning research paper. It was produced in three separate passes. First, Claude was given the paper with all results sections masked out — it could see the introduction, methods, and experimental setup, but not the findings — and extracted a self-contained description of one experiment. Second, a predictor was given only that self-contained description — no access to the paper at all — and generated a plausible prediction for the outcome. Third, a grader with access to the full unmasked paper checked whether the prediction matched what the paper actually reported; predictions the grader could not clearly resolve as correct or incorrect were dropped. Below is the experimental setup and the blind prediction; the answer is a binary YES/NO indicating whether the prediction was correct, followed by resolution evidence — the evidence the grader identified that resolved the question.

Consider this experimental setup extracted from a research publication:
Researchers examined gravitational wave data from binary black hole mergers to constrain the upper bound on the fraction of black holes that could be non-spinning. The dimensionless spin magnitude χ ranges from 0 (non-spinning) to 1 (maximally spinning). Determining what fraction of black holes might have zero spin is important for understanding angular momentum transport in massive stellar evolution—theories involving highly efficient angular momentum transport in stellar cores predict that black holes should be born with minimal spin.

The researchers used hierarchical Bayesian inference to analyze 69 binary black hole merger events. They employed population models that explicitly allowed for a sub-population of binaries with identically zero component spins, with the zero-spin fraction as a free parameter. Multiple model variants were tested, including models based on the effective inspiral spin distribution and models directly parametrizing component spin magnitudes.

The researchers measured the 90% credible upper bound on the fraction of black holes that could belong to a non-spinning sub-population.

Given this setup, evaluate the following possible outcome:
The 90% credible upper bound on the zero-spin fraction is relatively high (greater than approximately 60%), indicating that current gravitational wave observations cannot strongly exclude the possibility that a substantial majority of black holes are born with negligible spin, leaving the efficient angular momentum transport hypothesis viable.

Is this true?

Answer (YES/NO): YES